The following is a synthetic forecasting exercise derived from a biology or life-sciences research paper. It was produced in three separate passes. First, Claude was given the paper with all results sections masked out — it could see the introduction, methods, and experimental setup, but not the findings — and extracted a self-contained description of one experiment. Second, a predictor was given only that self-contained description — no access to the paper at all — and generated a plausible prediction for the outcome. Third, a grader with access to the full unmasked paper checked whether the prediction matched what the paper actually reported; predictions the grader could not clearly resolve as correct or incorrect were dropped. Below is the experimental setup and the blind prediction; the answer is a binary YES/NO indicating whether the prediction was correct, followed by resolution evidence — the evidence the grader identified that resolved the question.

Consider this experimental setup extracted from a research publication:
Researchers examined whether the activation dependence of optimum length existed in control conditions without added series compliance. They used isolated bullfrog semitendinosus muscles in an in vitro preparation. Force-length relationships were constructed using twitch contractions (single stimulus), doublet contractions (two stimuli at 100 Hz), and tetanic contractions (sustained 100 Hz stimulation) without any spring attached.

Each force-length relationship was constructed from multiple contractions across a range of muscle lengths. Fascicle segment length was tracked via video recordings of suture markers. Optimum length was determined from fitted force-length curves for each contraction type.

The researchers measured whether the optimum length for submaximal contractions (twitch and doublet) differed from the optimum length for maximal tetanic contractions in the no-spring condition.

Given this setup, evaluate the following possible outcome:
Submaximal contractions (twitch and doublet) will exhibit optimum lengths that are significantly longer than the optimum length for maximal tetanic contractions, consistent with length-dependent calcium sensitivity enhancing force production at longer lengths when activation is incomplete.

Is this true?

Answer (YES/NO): NO